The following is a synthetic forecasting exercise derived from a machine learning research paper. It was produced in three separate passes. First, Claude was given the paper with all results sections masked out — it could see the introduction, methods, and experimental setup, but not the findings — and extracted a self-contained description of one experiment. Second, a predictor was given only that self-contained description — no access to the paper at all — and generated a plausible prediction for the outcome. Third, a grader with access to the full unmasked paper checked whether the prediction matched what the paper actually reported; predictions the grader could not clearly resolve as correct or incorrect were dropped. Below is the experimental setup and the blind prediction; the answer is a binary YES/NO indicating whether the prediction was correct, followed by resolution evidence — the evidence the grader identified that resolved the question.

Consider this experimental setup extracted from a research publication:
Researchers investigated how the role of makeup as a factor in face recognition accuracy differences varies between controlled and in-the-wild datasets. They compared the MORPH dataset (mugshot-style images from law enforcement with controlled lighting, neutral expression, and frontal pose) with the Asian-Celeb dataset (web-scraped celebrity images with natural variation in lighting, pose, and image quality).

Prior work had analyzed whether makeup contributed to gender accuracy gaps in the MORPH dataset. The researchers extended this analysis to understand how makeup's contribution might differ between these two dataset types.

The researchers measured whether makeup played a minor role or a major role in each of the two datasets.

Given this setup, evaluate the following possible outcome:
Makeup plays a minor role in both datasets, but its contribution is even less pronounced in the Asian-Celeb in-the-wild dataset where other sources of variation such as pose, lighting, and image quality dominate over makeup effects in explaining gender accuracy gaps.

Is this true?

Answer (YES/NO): NO